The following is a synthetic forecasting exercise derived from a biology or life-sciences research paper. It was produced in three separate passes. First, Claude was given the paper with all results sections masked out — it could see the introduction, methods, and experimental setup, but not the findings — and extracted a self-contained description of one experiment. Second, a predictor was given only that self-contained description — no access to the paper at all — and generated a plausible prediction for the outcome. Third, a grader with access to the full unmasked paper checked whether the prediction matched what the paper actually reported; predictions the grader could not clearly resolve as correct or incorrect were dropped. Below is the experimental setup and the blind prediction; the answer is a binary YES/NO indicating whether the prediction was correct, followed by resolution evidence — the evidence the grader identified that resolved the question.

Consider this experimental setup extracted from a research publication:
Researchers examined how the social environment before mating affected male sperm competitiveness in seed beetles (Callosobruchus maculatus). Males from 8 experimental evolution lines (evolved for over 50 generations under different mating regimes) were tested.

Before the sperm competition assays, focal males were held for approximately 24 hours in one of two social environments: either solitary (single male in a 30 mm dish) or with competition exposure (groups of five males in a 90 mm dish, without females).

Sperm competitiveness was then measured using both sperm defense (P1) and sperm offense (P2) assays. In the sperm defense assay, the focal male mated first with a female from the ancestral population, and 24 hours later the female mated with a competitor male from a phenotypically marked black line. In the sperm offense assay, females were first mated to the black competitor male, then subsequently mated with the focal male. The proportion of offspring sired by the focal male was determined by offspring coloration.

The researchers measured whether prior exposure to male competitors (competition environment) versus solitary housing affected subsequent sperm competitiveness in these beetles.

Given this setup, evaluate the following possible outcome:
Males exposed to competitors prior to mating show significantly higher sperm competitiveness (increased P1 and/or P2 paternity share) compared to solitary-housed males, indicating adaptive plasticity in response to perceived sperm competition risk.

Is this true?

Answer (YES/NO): NO